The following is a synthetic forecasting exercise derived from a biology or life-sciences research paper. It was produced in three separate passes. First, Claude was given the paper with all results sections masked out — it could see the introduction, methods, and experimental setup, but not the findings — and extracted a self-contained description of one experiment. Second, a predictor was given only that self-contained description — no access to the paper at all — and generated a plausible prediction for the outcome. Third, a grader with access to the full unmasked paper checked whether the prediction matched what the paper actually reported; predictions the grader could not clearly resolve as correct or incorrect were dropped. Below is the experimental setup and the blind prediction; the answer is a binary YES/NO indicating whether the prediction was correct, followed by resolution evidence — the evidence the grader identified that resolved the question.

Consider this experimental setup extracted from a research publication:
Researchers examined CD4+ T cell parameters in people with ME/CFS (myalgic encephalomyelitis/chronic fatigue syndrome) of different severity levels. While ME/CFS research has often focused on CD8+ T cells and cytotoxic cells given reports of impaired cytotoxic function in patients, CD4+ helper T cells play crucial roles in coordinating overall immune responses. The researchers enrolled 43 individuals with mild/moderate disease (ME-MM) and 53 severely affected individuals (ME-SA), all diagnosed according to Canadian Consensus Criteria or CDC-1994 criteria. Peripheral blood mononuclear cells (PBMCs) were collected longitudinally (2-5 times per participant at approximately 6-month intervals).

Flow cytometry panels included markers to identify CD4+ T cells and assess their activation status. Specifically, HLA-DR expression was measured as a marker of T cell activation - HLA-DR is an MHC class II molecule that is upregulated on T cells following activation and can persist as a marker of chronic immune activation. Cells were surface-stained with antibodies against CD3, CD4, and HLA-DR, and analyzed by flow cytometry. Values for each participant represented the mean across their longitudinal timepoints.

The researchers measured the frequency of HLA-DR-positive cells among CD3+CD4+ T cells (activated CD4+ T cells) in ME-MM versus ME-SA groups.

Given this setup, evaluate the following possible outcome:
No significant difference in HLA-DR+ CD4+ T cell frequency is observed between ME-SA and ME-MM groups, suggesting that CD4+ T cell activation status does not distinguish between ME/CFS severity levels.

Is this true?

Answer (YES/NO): NO